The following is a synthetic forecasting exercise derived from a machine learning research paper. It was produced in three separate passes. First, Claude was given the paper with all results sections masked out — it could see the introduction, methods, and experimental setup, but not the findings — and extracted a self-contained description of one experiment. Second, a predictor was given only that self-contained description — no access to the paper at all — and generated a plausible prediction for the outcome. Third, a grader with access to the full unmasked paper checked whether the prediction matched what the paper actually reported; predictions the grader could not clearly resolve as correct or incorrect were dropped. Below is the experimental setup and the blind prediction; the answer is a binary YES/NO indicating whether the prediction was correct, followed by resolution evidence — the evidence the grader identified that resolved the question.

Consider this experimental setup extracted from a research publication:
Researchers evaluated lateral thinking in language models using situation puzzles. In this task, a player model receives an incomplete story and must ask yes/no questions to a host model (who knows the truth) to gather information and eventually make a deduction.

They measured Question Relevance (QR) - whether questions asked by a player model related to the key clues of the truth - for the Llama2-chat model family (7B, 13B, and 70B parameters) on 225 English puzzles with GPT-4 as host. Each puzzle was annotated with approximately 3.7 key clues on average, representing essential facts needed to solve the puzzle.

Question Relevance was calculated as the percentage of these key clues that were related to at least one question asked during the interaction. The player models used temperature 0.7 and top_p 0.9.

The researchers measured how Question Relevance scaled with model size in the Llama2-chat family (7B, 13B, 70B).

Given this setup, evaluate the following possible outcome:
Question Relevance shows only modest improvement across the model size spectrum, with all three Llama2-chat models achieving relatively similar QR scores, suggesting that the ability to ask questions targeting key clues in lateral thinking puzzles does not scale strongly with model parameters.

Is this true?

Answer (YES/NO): NO